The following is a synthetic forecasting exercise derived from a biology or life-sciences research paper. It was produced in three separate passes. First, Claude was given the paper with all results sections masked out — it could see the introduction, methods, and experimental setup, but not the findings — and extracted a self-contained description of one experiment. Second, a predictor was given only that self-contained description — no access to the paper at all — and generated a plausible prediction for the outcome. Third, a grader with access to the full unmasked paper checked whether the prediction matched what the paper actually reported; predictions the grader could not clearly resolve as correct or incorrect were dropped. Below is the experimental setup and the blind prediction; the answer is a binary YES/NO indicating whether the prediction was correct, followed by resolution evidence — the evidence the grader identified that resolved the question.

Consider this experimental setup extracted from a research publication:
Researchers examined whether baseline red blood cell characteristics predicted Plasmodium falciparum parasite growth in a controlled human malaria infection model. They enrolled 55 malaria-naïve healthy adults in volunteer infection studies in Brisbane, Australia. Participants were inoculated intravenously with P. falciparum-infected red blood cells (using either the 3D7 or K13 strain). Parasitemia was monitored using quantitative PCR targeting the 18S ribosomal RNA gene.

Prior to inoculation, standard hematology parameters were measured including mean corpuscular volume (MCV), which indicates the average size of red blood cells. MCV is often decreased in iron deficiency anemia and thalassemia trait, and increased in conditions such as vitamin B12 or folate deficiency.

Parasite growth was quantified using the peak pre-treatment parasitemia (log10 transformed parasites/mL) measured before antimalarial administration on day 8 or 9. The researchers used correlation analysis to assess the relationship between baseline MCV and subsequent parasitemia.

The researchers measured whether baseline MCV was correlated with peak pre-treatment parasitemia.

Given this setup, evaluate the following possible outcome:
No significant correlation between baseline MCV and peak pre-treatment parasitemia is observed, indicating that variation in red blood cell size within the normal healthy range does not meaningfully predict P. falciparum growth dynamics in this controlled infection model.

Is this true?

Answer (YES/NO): NO